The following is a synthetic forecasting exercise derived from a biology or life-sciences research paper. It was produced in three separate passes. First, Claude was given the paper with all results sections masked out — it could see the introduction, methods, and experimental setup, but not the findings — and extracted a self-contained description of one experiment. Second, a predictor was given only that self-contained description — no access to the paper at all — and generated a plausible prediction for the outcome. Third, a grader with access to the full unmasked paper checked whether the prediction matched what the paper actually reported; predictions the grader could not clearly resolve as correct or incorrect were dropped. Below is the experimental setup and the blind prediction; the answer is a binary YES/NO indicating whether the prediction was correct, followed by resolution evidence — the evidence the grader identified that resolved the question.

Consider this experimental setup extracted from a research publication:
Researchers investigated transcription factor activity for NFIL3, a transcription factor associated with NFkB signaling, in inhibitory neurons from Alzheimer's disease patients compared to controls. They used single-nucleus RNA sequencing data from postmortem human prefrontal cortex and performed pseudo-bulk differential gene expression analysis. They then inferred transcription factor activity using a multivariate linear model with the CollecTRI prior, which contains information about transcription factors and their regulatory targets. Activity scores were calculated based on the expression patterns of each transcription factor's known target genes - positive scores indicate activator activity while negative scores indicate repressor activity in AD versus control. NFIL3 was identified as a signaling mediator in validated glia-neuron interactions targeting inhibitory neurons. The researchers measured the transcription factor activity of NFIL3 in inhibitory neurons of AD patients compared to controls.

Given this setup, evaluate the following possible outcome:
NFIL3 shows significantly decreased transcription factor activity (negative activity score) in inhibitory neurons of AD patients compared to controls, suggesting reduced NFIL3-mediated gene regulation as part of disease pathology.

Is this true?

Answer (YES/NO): NO